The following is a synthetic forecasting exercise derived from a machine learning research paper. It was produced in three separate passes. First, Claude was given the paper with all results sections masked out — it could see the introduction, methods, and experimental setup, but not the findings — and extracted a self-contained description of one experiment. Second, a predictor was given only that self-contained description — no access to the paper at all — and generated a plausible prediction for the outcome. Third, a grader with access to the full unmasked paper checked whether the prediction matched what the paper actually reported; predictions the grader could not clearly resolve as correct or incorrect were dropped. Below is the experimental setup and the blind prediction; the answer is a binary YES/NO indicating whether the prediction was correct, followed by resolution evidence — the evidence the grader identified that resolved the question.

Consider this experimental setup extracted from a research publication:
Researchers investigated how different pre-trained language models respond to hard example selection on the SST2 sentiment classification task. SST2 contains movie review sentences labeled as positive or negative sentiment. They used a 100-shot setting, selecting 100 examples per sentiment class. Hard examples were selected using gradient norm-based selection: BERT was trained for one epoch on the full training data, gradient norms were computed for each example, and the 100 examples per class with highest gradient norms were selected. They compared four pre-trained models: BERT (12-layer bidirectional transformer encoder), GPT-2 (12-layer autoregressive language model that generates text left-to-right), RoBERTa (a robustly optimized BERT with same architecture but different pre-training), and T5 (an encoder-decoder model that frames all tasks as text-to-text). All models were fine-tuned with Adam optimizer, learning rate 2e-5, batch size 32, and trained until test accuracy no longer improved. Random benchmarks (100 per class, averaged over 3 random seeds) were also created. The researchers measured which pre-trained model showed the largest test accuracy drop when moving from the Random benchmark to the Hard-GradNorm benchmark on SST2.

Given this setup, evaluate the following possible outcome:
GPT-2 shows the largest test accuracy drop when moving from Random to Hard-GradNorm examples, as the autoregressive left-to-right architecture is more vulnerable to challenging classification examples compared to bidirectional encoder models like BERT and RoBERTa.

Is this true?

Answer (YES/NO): NO